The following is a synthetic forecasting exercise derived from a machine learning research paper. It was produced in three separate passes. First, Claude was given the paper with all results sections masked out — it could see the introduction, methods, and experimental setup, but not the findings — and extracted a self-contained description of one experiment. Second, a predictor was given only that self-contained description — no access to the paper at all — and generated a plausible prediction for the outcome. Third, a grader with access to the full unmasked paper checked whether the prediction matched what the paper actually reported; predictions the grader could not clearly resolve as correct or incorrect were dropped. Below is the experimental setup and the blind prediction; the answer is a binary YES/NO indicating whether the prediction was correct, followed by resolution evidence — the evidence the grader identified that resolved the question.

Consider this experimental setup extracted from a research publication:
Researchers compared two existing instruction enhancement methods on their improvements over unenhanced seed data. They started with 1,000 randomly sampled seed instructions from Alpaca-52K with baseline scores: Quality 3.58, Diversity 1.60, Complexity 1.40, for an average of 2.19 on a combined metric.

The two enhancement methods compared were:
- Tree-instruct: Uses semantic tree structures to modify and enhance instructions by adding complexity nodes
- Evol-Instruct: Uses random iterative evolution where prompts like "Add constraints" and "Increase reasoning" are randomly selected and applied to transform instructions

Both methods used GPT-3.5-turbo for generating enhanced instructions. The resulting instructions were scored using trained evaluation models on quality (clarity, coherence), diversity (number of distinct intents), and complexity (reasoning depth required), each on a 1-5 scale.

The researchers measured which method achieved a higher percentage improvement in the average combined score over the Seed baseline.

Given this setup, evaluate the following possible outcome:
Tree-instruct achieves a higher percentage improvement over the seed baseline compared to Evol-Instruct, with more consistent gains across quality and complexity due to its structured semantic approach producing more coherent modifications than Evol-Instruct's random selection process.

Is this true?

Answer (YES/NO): NO